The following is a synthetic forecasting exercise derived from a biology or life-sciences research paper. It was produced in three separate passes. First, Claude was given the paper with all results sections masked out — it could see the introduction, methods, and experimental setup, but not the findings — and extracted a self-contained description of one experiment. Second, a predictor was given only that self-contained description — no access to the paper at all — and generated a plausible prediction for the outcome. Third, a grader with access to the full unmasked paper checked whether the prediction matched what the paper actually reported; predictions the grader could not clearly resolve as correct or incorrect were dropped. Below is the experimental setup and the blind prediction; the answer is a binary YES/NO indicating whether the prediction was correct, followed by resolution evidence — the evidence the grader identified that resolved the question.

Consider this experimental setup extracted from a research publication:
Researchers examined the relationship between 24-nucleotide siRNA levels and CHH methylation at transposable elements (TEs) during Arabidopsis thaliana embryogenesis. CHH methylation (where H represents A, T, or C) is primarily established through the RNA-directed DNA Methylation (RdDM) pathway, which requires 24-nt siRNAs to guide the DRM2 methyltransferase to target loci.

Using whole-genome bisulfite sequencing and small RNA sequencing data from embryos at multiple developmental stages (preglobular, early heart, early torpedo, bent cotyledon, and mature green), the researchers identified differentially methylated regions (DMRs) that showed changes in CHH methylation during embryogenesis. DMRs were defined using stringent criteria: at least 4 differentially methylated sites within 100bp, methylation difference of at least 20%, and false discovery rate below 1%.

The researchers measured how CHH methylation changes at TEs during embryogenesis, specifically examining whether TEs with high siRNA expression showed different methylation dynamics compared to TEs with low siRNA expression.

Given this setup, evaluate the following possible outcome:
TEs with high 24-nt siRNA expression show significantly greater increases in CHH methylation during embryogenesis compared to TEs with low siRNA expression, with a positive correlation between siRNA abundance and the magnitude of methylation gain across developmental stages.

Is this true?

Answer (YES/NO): YES